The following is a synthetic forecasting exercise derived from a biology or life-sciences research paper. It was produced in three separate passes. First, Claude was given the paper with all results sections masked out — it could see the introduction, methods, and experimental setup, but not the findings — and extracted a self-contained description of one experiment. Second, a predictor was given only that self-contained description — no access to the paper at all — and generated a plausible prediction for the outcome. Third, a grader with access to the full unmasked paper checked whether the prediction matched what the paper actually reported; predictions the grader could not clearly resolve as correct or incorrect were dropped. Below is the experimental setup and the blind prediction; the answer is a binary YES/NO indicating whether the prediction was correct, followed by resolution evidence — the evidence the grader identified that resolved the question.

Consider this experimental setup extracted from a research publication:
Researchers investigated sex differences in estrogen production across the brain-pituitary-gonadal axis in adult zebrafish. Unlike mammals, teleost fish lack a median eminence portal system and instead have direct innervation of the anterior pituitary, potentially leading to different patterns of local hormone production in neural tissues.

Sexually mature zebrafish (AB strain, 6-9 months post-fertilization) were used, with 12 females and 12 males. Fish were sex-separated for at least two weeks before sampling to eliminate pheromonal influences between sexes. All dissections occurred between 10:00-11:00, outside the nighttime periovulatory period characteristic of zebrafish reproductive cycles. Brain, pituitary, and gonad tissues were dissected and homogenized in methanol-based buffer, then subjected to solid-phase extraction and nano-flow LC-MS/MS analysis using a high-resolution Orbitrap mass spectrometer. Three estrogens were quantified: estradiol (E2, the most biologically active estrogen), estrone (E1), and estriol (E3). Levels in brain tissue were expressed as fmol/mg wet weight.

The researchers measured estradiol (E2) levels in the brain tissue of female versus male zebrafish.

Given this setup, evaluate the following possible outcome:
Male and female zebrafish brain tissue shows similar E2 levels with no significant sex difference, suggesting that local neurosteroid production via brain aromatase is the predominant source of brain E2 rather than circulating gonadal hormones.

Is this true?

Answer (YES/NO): NO